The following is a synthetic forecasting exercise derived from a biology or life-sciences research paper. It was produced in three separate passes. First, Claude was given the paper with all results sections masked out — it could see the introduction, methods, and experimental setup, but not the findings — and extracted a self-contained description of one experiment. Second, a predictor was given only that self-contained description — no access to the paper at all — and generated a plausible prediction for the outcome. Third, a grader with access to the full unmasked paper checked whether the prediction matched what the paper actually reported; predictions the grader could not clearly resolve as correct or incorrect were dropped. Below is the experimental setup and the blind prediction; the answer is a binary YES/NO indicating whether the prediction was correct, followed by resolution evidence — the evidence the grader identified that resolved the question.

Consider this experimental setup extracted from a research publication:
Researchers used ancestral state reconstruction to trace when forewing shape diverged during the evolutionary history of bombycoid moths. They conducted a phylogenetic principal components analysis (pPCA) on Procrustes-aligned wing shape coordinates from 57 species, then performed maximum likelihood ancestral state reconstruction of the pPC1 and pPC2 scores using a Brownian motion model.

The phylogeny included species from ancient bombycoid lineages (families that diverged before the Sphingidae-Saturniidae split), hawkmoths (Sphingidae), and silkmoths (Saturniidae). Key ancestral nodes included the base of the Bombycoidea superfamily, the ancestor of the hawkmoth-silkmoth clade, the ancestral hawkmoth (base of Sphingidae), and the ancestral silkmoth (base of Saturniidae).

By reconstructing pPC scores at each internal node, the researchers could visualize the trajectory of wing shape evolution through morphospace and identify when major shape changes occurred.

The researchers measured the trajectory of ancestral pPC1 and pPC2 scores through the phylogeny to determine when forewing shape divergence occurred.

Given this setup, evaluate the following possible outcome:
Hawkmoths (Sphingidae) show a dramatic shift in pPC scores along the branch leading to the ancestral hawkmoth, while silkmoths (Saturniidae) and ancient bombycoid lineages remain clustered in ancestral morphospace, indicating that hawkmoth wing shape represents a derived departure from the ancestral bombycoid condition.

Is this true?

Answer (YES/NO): NO